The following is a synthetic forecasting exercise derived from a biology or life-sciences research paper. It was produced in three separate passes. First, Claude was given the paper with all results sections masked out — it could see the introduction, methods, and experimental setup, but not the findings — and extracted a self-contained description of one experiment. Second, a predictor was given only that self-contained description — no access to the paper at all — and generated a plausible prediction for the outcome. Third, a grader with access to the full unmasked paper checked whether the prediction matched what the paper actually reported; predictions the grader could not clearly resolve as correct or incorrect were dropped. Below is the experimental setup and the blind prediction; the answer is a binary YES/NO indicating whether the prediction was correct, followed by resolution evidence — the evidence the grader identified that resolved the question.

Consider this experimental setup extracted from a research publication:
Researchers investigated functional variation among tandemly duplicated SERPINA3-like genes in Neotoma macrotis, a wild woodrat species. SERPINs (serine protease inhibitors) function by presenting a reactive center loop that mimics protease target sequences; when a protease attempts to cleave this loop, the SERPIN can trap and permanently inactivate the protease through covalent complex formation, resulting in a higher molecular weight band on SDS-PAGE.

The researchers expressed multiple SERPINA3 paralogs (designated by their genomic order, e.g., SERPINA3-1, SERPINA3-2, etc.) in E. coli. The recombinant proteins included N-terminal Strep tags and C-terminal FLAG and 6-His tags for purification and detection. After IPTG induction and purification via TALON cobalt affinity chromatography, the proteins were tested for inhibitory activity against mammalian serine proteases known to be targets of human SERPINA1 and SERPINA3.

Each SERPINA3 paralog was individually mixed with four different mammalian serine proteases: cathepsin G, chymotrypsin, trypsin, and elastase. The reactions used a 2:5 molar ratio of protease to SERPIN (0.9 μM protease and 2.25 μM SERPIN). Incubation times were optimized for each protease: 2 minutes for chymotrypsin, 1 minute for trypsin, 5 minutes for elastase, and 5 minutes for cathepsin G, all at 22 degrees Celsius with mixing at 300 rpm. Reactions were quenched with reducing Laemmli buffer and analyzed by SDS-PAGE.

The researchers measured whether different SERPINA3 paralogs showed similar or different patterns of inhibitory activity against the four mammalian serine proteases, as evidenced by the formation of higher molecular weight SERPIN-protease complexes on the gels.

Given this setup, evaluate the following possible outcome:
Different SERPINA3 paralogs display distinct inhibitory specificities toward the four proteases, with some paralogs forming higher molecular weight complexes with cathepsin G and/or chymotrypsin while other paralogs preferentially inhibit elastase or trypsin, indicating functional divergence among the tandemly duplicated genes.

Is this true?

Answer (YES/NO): NO